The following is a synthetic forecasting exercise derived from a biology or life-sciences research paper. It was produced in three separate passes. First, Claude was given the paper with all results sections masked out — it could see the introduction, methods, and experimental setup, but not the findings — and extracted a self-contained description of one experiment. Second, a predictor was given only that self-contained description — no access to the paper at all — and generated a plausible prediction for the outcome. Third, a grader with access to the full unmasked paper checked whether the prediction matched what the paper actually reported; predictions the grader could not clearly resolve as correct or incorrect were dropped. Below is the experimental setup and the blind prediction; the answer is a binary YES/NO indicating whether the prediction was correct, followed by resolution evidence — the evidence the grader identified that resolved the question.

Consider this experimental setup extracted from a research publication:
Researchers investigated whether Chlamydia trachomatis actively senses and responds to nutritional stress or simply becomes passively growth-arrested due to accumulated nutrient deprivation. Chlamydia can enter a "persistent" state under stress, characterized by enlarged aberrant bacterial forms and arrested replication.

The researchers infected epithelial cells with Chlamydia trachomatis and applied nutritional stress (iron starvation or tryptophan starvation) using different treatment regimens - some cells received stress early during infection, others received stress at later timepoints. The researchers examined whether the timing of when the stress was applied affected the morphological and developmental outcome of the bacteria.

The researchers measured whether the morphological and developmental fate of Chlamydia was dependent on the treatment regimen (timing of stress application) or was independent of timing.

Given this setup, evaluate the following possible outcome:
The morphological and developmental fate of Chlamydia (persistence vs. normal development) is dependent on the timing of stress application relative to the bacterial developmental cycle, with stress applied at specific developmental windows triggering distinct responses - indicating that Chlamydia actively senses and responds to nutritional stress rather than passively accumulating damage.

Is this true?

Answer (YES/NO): NO